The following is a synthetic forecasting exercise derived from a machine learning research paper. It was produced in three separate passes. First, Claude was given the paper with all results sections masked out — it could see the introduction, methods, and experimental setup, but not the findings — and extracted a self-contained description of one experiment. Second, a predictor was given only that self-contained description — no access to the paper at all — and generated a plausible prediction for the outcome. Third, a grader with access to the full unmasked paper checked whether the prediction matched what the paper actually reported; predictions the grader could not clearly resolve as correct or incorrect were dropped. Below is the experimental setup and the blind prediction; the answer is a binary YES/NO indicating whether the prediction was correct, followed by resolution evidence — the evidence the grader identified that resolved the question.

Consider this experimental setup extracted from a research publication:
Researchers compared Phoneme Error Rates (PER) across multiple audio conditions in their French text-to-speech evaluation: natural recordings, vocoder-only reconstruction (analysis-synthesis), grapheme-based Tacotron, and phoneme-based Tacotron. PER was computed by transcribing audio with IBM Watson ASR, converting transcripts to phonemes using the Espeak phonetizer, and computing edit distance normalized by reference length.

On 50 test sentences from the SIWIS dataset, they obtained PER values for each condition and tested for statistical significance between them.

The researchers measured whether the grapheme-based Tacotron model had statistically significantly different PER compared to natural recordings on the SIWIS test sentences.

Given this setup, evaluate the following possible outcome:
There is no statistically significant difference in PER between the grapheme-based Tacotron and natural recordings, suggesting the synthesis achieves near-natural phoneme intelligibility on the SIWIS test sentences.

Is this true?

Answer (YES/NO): YES